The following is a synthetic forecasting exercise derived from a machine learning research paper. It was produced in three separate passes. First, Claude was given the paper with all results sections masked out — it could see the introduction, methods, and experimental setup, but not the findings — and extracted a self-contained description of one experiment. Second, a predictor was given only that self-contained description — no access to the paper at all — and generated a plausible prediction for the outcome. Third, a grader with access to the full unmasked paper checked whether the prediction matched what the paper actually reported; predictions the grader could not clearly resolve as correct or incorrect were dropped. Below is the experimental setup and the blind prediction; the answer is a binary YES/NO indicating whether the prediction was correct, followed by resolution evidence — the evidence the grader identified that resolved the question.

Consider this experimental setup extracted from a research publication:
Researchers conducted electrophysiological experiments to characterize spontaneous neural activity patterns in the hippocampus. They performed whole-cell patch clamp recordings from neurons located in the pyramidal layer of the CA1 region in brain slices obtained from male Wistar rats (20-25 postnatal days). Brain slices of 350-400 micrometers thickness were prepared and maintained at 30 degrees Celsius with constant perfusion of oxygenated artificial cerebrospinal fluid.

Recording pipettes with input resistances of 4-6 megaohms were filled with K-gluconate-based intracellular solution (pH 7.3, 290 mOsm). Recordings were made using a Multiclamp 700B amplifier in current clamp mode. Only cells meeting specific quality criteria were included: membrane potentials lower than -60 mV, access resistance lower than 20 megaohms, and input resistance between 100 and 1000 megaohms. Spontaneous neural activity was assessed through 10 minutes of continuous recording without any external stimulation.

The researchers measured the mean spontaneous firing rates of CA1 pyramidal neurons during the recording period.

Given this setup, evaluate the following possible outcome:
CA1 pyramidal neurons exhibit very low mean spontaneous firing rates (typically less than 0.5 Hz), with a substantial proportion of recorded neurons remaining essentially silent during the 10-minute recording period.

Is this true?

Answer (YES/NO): NO